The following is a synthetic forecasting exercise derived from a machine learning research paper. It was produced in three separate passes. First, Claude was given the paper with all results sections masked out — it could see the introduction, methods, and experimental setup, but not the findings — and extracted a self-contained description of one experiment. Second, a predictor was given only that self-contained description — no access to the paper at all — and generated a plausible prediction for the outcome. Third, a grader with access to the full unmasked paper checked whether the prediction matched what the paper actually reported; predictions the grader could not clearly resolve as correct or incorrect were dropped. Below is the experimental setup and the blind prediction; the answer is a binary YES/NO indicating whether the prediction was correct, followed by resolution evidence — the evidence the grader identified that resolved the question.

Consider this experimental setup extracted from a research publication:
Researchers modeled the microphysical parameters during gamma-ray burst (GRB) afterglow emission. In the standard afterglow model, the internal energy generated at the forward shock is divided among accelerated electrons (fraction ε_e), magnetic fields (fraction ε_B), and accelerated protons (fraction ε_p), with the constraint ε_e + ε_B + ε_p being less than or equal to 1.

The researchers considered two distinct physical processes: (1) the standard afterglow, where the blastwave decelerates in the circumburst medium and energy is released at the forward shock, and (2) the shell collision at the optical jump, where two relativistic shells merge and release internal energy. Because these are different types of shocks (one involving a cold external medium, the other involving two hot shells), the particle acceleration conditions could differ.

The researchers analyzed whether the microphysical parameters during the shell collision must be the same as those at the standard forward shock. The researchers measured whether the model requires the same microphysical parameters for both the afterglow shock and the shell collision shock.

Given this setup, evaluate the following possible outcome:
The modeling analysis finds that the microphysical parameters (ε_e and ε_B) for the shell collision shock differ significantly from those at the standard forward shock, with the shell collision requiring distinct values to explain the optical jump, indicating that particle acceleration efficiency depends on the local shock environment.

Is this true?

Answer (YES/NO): NO